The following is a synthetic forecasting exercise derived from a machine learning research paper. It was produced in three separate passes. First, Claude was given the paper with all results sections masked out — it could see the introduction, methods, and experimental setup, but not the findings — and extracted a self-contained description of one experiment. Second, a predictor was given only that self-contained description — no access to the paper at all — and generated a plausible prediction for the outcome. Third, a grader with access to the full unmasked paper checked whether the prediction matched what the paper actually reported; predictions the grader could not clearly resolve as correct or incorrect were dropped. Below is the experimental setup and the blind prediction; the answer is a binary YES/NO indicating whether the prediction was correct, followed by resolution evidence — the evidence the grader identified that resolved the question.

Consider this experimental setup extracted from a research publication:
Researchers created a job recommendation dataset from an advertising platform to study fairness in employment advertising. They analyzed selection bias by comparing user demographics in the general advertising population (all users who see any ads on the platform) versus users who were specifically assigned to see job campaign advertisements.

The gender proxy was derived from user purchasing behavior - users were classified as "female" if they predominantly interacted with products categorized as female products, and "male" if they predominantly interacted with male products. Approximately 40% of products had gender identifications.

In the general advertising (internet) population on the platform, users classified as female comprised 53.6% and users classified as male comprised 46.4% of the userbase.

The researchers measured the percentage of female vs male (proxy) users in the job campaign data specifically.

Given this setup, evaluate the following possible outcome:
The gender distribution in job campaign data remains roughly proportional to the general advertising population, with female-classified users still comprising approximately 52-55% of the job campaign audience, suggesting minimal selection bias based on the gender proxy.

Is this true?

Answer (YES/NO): NO